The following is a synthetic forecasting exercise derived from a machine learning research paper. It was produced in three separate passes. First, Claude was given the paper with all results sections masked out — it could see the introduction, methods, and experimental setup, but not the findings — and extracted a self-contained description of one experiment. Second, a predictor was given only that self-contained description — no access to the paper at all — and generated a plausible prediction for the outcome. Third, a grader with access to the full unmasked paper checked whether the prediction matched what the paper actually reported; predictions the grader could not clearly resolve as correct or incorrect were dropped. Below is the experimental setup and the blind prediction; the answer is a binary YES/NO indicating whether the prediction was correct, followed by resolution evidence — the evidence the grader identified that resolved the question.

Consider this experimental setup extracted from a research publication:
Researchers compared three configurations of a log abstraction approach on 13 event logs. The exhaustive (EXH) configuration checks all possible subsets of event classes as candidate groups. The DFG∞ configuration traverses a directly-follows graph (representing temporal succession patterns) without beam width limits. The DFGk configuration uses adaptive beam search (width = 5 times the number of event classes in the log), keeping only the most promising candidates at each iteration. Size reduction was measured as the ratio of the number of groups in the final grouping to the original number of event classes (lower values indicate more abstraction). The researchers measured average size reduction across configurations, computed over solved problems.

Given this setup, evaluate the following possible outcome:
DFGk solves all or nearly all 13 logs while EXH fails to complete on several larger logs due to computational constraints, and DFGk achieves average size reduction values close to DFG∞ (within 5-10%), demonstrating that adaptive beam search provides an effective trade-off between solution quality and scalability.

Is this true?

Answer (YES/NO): NO